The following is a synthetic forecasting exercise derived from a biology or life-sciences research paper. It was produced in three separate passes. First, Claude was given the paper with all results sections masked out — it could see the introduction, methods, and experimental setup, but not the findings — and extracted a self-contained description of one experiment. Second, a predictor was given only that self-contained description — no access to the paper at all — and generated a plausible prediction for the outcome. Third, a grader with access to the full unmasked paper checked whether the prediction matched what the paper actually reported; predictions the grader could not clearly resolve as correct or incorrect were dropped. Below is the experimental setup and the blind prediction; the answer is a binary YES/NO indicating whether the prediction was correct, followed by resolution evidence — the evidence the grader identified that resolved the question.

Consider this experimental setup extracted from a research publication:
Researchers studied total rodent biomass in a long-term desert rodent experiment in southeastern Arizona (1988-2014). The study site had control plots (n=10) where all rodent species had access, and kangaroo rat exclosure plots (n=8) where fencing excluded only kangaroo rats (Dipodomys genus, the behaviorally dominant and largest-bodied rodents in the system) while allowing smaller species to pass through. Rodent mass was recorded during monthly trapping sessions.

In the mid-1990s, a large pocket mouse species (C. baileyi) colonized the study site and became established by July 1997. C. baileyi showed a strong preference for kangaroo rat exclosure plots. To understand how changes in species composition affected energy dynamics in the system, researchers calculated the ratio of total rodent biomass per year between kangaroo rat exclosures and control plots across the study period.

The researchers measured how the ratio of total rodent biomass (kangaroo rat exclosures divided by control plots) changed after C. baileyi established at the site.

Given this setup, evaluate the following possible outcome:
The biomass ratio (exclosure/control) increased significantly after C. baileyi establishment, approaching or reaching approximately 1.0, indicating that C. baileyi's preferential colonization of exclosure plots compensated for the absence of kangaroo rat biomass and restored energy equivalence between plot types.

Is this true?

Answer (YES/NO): YES